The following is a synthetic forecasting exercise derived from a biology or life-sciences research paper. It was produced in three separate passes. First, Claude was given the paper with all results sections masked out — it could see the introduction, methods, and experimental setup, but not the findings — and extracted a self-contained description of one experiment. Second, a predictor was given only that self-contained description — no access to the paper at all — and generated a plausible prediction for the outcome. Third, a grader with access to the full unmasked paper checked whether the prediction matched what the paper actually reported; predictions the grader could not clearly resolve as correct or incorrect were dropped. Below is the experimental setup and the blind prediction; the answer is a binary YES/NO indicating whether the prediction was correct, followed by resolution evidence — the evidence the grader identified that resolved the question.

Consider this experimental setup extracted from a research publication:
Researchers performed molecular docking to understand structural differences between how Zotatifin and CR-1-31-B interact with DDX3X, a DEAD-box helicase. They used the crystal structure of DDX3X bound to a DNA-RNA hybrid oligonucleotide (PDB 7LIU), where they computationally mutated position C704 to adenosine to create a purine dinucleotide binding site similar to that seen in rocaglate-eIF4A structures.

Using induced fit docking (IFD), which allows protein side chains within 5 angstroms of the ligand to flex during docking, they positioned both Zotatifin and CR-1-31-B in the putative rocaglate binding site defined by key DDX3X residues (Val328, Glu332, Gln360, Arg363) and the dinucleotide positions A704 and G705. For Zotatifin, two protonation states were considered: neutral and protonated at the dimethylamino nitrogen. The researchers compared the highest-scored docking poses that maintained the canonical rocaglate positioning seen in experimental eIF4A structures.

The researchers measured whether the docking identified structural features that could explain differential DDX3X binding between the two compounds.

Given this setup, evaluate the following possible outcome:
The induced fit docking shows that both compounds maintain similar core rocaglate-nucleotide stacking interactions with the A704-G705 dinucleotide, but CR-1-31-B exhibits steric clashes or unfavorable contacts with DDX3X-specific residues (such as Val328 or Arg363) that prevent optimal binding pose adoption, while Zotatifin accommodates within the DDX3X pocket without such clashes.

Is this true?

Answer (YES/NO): NO